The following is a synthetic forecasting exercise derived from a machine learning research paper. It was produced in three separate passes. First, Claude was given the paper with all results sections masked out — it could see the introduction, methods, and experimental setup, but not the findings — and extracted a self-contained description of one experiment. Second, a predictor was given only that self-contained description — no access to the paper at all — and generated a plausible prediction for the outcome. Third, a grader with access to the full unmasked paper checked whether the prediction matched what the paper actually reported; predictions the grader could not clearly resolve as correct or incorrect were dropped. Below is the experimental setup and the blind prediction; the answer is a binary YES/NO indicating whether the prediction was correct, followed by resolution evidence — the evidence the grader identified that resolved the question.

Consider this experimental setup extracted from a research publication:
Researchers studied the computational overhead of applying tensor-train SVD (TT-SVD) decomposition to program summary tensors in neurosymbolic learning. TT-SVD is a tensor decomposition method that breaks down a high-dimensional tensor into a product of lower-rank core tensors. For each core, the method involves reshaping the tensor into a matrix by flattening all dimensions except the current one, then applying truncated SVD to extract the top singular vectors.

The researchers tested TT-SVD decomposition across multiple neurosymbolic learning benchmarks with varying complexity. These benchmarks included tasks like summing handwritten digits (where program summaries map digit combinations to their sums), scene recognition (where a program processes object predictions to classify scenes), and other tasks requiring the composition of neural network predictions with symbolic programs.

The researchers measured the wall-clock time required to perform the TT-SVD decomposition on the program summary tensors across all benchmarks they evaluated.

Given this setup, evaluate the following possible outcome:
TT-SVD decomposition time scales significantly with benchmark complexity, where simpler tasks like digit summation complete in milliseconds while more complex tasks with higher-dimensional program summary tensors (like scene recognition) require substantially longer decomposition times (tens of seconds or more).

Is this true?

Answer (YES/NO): NO